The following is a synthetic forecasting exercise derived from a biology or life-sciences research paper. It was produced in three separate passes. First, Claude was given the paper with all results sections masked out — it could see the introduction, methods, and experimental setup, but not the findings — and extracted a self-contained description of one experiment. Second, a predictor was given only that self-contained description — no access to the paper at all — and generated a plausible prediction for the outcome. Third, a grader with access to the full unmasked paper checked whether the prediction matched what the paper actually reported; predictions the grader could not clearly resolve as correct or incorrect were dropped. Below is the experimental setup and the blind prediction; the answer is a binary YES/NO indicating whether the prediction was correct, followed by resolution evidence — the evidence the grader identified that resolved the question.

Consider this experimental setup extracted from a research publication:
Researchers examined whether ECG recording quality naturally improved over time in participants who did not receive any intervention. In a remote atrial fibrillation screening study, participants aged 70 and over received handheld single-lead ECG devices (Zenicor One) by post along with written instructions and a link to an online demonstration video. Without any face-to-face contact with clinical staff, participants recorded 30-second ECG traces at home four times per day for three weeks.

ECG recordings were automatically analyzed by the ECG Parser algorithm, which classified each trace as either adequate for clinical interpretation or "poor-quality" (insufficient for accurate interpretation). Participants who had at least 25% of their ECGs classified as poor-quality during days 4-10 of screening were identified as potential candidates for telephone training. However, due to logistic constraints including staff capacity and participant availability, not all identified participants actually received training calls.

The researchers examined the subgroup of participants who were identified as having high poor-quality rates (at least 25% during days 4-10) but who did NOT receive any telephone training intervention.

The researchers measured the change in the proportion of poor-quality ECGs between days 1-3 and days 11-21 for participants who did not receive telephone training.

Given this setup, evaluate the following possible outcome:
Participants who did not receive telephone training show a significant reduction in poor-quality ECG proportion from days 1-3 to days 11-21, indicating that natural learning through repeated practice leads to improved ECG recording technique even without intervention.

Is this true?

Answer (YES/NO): YES